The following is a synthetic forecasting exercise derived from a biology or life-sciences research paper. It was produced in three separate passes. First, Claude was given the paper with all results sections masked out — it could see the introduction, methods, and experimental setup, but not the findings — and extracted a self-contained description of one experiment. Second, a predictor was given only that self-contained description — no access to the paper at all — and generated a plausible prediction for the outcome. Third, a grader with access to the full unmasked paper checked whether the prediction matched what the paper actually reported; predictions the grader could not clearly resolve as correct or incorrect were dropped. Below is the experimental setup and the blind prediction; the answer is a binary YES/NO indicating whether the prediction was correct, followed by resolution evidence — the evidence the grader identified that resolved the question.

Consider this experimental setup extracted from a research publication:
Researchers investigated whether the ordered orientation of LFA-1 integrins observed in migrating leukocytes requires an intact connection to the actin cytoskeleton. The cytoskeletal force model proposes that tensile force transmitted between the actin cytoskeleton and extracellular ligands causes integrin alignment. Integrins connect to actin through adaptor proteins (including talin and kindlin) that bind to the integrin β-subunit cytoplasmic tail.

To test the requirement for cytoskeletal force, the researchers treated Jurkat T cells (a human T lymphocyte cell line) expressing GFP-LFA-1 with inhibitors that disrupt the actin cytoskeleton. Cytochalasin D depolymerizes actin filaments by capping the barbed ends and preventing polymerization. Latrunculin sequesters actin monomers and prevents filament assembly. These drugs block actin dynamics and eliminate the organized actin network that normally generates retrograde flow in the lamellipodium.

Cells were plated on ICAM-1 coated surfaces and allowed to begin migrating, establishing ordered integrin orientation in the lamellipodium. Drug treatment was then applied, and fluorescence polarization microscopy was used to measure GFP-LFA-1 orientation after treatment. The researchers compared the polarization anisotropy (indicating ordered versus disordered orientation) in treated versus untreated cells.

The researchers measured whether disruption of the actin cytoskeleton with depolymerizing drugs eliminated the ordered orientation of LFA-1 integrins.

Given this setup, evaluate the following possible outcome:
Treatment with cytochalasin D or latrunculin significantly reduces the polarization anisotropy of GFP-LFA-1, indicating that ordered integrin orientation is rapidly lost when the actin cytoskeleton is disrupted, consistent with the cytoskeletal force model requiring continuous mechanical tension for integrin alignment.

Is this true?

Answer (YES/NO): YES